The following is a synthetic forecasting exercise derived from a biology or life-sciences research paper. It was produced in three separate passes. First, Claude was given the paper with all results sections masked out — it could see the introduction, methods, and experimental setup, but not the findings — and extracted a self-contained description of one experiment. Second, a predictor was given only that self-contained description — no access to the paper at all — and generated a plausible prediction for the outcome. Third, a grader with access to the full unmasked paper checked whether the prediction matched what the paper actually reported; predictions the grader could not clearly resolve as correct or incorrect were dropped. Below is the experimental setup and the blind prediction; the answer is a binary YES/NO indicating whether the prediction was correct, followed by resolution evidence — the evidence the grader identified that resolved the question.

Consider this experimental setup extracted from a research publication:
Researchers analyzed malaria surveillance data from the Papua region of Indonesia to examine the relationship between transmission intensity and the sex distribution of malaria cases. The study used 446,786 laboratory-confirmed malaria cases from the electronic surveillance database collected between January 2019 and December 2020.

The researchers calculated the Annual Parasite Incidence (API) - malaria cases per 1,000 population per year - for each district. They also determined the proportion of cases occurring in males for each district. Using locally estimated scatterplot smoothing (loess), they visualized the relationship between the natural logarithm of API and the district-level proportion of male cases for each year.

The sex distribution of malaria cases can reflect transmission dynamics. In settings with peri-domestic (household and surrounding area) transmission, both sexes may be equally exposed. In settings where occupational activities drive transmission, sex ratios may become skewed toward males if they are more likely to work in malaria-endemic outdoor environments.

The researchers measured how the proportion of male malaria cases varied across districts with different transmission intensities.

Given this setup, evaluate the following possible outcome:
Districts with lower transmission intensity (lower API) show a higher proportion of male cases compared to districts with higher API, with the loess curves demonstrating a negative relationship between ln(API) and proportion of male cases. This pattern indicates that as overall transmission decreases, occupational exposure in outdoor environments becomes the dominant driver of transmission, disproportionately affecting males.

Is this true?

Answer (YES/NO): YES